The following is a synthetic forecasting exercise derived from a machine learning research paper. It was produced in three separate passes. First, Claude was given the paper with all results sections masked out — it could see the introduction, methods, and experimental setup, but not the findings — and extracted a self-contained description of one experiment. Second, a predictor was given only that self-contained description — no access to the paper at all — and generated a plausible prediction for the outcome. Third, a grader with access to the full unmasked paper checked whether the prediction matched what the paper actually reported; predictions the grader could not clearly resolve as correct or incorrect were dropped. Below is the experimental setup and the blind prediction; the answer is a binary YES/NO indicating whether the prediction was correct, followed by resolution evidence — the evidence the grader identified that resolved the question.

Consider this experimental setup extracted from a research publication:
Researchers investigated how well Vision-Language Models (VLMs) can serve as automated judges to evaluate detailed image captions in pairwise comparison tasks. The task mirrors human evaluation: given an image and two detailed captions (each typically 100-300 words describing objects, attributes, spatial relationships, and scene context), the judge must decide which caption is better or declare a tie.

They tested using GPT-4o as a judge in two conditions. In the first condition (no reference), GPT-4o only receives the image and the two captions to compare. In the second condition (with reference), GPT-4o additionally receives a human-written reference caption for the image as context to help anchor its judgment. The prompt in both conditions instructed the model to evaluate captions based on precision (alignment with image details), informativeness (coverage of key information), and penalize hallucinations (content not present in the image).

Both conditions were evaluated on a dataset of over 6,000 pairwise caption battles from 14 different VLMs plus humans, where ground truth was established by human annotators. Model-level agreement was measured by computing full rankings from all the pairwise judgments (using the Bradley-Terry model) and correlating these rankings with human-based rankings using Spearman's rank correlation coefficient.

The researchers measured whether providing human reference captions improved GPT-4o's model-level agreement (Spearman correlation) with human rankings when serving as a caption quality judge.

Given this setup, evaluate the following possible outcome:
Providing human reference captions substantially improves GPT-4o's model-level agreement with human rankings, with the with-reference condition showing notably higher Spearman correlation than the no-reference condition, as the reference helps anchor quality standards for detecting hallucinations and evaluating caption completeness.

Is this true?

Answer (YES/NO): NO